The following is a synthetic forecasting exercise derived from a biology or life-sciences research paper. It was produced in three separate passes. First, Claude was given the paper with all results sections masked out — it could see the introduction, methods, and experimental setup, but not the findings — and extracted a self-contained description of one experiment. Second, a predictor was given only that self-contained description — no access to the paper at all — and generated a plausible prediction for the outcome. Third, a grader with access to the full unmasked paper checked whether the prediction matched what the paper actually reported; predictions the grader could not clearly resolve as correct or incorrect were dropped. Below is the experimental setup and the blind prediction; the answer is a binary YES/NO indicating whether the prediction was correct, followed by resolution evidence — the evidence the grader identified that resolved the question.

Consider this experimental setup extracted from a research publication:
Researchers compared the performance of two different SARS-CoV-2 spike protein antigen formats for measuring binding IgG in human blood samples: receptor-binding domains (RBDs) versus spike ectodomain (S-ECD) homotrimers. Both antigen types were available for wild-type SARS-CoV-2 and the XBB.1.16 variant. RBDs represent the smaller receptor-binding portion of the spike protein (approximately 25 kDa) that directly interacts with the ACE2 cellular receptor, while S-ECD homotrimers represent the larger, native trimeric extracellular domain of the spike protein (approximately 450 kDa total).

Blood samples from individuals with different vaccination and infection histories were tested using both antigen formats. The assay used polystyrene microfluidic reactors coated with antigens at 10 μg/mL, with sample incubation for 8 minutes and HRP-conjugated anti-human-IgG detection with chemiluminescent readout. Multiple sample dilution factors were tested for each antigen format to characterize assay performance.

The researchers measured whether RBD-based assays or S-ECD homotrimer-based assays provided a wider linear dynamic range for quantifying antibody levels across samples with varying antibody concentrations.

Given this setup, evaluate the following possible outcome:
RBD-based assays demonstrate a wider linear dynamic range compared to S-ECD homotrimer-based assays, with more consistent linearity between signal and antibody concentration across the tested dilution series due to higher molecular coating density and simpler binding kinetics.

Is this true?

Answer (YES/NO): NO